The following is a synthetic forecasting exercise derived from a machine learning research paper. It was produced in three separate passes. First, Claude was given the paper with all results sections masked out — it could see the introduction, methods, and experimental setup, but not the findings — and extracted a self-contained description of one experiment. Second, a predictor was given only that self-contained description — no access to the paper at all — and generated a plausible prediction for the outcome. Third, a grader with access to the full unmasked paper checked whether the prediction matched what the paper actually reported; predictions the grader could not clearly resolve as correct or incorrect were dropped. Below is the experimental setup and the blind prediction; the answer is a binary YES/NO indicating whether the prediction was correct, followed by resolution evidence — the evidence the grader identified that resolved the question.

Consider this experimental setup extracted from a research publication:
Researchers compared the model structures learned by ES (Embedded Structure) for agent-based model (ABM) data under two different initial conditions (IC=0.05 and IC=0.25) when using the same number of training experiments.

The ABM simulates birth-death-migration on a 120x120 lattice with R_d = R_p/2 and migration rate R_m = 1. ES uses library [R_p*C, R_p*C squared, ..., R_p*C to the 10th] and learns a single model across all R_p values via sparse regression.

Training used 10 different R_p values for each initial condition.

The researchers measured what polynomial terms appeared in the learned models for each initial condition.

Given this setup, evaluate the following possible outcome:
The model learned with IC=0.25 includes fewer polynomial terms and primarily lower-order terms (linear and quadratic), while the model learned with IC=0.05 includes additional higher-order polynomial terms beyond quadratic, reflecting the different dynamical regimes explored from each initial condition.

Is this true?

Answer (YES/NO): NO